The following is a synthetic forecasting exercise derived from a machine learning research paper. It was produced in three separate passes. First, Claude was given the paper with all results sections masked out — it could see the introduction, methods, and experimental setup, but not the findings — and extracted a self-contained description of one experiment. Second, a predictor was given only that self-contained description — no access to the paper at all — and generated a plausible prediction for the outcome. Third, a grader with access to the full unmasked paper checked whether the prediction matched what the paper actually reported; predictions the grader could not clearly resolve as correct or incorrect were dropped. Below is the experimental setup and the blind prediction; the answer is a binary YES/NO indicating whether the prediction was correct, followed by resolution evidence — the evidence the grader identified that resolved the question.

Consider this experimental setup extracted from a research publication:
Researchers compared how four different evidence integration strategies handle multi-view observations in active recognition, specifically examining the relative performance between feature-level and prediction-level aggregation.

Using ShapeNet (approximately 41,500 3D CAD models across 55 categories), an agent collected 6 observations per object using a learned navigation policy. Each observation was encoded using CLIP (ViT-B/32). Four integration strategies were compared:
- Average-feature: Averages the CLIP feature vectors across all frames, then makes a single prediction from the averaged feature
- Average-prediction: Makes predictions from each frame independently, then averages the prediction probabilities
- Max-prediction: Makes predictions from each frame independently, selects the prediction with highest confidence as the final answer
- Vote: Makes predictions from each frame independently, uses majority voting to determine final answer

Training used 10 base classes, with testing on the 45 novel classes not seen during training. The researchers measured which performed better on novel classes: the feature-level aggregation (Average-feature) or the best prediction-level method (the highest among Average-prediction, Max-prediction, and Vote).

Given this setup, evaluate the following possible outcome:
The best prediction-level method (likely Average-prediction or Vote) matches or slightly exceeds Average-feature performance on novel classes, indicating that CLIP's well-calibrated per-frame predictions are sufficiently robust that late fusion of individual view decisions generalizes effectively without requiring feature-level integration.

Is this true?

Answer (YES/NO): YES